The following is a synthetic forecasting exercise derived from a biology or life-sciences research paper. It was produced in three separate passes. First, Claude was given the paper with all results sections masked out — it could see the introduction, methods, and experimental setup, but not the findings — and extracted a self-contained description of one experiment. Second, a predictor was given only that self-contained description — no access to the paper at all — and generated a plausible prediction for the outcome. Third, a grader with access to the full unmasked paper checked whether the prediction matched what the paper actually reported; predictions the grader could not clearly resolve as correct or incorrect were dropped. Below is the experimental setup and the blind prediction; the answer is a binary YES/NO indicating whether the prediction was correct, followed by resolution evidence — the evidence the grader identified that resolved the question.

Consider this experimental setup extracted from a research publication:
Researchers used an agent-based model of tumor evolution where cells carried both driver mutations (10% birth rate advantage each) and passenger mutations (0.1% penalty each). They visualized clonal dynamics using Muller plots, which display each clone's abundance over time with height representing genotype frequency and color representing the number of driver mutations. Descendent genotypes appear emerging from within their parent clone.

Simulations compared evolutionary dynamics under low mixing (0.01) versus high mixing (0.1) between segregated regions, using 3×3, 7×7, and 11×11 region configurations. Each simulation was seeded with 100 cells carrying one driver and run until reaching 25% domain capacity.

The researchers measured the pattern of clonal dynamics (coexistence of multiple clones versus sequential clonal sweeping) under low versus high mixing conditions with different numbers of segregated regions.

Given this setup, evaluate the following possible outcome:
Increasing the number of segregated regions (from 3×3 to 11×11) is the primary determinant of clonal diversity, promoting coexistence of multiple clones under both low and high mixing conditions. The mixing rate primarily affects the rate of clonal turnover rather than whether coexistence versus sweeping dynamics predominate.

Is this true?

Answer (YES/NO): NO